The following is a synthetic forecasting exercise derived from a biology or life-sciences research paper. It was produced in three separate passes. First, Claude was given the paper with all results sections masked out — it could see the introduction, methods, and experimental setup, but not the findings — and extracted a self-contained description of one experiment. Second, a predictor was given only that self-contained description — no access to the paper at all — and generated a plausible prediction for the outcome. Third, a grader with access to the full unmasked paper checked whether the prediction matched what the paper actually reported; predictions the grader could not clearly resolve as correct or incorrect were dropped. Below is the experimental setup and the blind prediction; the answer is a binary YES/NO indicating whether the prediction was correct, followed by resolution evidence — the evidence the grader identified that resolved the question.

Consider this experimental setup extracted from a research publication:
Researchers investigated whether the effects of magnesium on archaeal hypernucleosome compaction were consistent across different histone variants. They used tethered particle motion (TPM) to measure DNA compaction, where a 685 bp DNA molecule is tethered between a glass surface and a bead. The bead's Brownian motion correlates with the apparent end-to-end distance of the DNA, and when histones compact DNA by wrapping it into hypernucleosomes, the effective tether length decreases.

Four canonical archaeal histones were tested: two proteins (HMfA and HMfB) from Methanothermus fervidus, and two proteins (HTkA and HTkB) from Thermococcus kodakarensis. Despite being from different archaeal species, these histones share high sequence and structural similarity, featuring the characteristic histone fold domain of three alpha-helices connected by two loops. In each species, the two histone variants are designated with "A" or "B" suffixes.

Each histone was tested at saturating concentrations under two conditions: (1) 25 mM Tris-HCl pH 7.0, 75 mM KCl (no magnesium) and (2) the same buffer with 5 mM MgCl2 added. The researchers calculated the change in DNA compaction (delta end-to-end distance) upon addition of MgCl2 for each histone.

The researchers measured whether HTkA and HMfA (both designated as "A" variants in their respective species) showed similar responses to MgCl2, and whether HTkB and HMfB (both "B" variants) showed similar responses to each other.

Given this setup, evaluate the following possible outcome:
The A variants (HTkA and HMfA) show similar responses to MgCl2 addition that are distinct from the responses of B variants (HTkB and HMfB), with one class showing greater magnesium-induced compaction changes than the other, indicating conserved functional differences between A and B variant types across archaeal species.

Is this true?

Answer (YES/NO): YES